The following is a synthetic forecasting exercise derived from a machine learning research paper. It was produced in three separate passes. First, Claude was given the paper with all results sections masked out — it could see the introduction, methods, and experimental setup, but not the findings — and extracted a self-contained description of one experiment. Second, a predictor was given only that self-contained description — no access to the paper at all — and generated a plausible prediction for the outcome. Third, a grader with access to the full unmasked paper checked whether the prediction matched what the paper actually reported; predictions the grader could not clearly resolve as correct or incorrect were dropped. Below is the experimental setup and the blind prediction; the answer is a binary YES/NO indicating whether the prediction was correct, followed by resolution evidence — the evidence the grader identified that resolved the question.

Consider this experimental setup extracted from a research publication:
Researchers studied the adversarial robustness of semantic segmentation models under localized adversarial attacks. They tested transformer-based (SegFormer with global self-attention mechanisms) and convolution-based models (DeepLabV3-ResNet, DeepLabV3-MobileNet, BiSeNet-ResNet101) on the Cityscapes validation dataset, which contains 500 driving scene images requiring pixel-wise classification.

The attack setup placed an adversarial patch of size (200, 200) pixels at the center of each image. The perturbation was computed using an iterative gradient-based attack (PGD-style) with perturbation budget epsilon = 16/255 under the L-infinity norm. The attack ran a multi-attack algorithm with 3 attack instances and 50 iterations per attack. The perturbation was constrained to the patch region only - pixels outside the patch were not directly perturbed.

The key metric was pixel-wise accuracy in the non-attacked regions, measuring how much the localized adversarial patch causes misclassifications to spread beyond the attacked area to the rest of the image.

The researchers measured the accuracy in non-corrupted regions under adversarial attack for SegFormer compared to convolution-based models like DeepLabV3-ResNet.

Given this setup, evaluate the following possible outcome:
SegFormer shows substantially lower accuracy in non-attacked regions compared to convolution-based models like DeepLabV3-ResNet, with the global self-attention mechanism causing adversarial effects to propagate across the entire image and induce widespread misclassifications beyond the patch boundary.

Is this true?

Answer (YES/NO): YES